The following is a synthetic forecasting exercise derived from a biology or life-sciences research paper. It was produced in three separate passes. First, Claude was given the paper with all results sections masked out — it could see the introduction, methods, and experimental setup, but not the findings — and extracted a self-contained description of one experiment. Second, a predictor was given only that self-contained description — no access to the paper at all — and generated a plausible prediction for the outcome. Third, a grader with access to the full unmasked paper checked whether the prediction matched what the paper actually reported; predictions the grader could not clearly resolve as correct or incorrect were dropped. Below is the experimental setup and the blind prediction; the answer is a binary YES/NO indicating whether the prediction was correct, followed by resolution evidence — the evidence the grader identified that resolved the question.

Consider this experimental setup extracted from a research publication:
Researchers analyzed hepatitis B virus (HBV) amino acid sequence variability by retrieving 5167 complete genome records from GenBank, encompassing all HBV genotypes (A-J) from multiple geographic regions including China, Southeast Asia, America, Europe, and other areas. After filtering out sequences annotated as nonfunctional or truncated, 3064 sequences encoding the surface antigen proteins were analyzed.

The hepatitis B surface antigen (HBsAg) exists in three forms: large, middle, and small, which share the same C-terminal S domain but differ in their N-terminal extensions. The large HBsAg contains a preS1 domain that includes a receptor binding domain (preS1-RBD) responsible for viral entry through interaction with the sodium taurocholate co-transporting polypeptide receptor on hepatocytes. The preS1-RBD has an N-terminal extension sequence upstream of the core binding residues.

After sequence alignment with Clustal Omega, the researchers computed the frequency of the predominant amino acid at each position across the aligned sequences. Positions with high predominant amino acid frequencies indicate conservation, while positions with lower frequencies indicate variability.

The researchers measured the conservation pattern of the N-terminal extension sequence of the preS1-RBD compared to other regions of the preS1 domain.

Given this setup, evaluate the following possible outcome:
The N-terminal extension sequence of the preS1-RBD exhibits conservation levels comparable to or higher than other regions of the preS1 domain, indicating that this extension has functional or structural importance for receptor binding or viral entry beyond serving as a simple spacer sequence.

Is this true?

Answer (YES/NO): YES